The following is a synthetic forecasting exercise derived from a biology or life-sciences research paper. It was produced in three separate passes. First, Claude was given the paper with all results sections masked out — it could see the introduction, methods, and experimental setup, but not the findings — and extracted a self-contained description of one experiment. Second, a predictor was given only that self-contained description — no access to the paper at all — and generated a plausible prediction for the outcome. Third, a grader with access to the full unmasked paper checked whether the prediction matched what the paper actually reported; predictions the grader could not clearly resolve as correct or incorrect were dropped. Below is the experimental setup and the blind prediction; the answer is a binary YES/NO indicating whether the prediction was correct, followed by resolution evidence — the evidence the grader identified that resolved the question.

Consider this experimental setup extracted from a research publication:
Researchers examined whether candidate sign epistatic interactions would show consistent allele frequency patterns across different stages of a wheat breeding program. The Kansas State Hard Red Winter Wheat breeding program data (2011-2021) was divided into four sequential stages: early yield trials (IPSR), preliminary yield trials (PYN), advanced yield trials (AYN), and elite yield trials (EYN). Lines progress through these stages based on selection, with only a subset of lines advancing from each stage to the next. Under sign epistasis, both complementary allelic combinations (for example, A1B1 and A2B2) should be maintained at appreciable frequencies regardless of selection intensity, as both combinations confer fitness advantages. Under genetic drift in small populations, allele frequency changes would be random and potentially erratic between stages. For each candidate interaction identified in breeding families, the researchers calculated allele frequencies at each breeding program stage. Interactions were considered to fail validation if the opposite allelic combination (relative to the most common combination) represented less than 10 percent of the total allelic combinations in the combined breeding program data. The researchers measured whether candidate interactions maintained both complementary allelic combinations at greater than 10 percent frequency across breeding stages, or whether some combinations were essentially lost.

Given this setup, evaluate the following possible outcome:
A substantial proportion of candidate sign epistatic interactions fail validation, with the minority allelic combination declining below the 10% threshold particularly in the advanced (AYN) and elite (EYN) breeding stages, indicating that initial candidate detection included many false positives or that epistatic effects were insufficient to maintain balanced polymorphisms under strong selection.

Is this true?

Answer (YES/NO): YES